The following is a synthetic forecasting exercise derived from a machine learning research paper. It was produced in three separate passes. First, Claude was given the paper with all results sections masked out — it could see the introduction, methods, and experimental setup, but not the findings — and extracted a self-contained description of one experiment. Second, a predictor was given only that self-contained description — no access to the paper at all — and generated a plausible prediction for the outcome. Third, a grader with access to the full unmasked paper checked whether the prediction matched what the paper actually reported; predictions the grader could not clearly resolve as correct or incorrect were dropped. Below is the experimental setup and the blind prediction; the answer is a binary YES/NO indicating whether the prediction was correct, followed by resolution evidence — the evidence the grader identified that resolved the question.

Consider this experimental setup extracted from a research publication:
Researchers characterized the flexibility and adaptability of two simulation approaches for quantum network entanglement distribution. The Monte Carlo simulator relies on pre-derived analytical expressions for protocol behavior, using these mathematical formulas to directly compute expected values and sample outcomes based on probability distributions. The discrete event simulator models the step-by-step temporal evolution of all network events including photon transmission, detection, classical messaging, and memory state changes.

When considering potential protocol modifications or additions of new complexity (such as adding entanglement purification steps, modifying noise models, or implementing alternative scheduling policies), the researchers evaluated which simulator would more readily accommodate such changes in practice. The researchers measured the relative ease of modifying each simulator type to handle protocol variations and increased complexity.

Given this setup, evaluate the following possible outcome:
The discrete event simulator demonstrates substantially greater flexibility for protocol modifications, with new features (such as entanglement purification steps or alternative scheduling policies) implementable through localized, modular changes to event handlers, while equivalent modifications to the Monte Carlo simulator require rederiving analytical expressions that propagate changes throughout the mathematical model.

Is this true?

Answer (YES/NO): NO